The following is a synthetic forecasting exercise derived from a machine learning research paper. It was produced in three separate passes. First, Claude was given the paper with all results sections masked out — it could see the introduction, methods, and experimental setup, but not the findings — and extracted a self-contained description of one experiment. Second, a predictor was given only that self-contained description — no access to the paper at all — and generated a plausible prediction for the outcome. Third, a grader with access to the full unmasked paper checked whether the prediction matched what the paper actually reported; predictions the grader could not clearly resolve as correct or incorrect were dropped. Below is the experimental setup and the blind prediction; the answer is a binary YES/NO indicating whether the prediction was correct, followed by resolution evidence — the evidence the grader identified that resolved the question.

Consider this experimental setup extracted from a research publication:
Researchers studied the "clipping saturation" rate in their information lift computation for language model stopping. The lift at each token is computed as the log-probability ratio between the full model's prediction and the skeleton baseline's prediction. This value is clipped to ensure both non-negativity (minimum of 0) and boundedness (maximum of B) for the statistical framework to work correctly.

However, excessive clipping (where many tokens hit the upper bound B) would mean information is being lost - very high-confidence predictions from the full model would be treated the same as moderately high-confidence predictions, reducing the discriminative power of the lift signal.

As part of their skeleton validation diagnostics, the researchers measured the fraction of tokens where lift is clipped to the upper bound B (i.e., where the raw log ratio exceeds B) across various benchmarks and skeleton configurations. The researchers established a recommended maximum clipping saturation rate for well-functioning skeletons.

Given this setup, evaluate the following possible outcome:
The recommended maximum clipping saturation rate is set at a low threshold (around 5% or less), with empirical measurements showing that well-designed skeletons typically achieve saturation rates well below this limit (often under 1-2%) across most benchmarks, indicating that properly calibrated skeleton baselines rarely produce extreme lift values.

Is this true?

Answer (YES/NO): NO